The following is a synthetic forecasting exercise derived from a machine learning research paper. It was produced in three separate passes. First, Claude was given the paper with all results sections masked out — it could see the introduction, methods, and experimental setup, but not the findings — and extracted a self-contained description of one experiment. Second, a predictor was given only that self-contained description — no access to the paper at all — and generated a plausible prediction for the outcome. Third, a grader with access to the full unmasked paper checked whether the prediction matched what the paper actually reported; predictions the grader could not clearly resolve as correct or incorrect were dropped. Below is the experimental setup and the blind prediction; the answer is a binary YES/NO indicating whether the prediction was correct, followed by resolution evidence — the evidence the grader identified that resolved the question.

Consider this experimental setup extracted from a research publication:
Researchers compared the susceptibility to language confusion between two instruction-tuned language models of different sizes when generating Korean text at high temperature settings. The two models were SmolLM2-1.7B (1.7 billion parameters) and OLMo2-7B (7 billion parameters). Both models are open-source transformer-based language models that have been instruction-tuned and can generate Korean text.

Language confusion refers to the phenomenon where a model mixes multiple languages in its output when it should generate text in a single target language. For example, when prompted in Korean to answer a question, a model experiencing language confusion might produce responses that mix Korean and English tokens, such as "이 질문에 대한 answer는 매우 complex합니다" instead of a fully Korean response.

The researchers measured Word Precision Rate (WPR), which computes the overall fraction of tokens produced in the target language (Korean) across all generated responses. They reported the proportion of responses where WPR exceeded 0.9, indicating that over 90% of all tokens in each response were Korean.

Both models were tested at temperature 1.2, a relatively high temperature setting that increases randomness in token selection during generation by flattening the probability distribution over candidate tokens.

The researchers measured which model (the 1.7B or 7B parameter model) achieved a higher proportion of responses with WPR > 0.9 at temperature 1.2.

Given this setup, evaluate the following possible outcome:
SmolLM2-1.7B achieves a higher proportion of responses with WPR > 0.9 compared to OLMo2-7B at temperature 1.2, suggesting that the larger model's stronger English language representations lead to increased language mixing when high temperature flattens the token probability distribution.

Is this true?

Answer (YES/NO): YES